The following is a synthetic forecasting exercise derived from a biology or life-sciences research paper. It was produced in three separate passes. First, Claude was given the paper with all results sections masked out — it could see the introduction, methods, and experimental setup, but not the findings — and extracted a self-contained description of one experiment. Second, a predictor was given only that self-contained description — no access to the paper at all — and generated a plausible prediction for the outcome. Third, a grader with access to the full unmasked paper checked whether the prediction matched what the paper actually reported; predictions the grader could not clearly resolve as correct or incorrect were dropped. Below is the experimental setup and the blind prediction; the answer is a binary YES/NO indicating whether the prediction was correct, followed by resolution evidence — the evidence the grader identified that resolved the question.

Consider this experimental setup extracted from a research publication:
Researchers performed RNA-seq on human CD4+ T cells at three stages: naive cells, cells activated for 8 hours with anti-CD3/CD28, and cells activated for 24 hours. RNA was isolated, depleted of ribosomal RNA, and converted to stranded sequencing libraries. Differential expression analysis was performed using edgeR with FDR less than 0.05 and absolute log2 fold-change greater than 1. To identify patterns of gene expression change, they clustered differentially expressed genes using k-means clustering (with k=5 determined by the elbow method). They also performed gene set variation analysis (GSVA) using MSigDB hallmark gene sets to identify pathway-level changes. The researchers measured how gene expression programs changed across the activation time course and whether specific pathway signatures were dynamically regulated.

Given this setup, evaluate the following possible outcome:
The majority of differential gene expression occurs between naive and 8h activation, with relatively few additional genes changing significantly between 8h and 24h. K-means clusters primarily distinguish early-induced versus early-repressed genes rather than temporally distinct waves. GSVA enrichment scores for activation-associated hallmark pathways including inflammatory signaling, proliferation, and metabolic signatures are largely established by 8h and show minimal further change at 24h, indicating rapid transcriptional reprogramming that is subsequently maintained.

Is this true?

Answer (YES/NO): NO